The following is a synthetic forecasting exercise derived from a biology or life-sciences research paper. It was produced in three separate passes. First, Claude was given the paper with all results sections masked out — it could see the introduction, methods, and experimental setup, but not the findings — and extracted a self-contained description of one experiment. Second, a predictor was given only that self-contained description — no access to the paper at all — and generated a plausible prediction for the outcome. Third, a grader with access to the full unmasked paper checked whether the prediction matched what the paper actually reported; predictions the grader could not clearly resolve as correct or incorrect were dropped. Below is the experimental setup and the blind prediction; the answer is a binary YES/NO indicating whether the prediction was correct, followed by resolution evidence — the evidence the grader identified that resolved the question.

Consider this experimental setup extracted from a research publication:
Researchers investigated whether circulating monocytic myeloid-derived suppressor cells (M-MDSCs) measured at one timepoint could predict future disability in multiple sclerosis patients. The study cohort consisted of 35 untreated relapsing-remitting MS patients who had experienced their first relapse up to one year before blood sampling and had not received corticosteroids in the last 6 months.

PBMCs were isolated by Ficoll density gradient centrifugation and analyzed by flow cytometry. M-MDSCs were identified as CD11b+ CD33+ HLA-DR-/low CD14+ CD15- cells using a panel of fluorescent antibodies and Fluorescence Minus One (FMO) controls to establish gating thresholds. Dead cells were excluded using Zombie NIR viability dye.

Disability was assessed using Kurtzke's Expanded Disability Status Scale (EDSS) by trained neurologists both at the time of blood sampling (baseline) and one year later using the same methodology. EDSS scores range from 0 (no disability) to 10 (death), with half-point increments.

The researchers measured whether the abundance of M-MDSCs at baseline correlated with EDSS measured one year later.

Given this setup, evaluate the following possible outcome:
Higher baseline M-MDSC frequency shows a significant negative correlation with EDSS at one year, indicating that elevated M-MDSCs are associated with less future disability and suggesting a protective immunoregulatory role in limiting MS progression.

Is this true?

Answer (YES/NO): YES